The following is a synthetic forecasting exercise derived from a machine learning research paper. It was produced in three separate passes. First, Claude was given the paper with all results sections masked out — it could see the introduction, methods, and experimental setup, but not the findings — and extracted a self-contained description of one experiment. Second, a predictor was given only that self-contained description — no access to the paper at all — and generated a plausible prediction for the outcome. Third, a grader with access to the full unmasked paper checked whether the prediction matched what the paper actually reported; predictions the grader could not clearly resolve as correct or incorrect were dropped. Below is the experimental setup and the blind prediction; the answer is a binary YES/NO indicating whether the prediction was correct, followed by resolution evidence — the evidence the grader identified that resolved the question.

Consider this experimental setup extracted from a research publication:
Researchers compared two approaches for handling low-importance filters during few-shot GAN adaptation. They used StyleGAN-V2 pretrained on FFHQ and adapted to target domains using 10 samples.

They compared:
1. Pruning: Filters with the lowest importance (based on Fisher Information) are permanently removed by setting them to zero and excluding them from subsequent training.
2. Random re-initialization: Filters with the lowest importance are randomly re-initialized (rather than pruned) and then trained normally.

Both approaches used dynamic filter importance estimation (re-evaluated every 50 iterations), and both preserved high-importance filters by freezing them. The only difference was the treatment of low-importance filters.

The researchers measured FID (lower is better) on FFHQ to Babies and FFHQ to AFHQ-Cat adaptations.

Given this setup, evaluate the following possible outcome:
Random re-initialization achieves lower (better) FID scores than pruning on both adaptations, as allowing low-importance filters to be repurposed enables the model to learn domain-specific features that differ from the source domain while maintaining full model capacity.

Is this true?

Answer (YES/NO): NO